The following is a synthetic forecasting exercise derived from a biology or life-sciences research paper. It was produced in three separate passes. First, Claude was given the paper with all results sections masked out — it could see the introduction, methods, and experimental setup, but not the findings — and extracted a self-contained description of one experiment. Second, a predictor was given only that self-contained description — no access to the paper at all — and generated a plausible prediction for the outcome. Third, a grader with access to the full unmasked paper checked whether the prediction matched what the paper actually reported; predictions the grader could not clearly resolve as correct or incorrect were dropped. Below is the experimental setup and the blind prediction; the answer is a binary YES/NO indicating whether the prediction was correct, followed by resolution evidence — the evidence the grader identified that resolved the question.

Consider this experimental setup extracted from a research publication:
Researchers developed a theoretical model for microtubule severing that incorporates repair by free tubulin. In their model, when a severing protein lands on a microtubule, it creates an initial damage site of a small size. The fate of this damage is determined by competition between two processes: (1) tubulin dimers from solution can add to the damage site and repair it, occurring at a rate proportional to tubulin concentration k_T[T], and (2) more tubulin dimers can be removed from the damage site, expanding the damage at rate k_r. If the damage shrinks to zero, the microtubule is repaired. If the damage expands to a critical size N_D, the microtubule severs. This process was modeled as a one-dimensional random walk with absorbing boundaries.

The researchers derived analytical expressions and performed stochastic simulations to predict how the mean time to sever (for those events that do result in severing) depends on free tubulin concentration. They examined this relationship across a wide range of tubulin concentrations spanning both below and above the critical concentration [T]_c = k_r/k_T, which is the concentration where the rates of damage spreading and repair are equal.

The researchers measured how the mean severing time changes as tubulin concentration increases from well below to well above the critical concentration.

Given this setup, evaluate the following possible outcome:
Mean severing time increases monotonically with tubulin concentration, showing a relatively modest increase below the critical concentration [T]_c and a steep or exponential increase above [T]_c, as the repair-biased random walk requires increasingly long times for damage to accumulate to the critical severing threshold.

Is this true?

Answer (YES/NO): NO